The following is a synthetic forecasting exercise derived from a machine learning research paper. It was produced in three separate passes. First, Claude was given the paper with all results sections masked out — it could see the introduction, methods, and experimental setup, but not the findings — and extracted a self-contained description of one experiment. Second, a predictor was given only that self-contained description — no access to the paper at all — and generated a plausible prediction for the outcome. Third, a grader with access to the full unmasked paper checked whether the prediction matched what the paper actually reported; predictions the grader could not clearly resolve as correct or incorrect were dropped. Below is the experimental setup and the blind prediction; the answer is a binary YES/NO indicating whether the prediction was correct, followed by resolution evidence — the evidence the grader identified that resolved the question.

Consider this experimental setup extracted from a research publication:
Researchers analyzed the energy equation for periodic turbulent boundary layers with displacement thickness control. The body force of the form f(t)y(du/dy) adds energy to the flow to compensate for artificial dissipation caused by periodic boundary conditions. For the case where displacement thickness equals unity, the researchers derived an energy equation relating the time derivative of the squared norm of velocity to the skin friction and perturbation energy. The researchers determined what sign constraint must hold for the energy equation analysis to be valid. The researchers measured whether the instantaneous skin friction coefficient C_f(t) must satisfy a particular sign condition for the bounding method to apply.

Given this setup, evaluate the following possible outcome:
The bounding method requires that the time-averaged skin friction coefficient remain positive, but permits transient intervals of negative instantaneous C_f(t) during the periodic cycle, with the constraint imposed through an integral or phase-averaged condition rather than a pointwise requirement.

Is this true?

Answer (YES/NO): NO